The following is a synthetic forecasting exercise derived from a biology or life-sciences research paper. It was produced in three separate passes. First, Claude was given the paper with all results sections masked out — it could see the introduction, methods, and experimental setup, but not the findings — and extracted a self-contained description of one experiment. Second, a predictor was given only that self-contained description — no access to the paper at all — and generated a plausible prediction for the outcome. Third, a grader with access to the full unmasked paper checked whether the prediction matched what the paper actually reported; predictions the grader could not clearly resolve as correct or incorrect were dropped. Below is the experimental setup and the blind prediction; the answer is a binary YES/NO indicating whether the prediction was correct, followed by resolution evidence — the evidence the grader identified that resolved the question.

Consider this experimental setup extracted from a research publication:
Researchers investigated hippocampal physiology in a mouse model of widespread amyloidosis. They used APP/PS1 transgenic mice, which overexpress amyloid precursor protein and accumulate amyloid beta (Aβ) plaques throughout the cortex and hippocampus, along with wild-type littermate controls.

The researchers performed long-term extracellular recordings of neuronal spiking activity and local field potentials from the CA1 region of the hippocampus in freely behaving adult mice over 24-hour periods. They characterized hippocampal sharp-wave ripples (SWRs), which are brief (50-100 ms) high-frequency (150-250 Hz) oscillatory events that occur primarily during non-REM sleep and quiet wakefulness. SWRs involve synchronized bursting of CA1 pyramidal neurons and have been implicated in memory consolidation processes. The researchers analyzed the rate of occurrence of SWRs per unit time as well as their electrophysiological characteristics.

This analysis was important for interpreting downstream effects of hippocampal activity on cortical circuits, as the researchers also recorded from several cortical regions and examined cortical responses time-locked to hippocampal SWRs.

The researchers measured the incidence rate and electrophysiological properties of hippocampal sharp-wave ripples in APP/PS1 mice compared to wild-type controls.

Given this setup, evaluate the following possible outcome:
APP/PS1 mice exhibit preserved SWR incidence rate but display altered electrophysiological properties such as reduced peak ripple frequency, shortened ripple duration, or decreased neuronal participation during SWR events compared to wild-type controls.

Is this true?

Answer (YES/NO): NO